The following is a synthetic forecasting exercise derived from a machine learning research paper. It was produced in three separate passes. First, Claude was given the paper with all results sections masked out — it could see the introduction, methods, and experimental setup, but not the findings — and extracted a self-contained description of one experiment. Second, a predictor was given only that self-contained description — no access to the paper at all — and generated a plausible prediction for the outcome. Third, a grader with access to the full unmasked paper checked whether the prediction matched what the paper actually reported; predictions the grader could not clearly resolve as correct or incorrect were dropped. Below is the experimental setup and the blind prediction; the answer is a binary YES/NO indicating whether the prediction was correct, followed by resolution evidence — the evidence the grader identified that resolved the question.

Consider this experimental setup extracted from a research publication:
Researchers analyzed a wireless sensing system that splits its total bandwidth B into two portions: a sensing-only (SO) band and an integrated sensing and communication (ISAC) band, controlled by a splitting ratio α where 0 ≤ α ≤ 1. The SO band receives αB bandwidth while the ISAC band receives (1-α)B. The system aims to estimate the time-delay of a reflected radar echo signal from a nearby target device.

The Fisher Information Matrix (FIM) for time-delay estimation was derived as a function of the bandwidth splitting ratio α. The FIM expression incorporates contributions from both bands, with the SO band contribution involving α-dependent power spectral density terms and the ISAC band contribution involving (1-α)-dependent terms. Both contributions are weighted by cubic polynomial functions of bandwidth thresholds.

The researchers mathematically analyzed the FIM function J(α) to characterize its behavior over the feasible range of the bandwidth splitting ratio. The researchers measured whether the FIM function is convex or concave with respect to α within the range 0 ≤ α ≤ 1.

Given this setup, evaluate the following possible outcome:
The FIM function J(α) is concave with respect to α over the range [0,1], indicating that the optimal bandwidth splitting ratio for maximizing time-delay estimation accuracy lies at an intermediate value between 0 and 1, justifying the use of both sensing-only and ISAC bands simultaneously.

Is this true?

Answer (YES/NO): NO